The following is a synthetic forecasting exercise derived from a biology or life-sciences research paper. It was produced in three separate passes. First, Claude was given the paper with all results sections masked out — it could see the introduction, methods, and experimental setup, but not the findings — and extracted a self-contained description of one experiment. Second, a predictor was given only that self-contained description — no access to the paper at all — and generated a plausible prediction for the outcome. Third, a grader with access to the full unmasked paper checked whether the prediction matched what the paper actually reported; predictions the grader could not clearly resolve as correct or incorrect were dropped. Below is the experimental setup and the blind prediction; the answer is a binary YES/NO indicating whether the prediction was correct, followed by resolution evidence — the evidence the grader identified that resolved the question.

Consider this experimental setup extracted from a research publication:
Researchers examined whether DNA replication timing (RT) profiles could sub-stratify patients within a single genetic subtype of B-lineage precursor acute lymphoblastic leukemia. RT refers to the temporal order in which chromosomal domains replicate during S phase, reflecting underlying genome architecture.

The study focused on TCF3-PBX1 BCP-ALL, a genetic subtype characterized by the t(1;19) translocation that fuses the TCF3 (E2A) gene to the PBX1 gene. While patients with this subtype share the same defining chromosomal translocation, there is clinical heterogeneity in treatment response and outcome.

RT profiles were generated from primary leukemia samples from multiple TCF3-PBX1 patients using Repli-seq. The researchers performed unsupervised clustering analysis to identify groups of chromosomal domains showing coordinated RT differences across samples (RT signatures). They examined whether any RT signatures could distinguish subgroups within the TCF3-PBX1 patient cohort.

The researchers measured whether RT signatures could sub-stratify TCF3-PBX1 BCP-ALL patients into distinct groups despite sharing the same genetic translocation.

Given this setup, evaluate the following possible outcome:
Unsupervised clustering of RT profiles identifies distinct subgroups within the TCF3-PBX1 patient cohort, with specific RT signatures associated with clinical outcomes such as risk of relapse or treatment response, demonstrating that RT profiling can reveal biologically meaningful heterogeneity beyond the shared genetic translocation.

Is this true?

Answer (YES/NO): YES